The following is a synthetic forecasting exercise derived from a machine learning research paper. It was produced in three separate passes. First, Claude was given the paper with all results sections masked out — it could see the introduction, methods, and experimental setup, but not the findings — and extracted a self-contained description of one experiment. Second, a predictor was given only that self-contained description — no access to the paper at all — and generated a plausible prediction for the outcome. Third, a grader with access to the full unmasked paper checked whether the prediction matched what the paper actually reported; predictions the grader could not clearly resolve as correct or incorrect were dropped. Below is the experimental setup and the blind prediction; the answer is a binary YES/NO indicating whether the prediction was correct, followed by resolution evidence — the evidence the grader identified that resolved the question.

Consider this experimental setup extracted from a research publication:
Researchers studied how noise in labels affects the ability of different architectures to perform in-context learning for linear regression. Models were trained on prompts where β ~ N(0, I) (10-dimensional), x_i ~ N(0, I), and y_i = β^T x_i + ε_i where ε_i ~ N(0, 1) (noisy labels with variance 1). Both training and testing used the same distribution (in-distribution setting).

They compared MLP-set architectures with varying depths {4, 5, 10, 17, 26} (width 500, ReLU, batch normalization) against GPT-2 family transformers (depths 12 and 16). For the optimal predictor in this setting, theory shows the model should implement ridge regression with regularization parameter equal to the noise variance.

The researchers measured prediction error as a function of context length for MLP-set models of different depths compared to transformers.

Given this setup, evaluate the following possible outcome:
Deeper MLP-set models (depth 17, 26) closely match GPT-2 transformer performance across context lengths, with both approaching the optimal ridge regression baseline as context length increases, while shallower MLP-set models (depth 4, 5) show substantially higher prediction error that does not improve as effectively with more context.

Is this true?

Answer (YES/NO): NO